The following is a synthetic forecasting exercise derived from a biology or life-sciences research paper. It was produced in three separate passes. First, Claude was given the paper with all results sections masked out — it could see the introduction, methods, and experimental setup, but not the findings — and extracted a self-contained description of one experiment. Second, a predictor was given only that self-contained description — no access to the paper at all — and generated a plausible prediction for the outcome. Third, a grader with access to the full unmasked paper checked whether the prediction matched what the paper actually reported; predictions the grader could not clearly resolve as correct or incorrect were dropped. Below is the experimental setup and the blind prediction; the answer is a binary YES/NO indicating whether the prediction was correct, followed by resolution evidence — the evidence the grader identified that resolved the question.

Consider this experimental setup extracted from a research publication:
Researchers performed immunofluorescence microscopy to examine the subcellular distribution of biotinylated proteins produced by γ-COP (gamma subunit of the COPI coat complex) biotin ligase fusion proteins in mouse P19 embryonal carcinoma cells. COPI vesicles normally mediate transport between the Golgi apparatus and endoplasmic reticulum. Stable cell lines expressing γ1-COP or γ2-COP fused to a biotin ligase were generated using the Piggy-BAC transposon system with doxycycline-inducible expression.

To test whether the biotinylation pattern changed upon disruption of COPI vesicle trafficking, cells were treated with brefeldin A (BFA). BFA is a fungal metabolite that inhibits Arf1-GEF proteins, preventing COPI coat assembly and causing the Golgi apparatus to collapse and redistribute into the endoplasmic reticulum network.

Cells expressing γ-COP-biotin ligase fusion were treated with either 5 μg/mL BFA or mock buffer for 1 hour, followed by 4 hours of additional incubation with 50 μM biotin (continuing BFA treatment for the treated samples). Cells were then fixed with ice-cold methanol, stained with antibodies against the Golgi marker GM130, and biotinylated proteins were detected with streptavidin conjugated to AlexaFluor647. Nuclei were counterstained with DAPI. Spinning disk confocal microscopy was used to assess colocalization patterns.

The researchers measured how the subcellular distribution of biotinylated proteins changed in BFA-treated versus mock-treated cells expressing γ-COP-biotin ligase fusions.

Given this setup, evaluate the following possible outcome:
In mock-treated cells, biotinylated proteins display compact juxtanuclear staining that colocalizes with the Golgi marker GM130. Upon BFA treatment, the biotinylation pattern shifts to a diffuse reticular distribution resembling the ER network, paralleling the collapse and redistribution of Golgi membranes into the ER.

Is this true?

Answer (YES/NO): NO